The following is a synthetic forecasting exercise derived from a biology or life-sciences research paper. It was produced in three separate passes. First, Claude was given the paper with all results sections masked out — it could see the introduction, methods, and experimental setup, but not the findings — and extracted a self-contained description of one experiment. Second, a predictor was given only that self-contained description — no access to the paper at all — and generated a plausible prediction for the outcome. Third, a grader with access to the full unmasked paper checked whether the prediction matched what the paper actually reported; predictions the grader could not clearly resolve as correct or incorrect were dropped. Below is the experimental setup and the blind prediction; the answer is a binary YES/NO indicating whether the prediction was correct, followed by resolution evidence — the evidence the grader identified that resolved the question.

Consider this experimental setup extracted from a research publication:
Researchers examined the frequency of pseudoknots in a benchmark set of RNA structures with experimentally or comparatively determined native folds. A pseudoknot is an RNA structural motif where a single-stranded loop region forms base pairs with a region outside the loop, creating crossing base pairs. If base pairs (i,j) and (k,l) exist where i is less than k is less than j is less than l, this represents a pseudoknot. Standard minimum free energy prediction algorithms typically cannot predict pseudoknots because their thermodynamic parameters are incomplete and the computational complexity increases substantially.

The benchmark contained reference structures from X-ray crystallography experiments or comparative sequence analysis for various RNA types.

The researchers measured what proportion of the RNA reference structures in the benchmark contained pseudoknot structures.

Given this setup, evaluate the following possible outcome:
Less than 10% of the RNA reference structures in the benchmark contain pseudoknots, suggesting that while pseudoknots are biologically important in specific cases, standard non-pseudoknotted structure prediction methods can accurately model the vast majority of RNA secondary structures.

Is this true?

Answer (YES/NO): NO